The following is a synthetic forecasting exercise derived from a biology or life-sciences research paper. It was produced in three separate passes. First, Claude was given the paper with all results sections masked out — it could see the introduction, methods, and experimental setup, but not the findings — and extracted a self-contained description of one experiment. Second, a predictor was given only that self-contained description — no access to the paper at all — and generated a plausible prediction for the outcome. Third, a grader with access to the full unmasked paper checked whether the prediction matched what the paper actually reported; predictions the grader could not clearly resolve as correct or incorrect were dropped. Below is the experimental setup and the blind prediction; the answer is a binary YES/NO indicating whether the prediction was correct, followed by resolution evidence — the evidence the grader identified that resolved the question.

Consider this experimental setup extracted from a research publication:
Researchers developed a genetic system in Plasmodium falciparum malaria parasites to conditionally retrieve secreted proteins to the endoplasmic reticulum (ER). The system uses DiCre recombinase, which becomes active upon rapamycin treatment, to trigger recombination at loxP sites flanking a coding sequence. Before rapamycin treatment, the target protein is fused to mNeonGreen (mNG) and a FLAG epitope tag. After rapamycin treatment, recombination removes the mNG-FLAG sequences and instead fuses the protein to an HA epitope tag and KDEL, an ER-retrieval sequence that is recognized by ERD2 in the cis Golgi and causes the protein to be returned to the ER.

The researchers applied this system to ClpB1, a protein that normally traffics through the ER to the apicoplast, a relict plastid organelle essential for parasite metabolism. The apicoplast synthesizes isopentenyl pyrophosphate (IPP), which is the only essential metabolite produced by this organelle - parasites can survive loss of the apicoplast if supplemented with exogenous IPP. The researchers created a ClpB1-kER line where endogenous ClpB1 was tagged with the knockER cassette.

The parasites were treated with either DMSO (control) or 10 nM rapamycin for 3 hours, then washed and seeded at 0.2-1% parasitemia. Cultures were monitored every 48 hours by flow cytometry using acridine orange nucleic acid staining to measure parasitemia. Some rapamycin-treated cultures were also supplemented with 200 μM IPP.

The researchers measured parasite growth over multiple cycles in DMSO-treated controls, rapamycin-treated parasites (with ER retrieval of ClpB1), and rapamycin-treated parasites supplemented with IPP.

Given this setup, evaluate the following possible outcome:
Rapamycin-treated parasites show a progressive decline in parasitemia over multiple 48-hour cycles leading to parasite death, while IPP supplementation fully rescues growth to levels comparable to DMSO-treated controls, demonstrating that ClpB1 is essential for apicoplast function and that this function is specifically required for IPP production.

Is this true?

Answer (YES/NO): YES